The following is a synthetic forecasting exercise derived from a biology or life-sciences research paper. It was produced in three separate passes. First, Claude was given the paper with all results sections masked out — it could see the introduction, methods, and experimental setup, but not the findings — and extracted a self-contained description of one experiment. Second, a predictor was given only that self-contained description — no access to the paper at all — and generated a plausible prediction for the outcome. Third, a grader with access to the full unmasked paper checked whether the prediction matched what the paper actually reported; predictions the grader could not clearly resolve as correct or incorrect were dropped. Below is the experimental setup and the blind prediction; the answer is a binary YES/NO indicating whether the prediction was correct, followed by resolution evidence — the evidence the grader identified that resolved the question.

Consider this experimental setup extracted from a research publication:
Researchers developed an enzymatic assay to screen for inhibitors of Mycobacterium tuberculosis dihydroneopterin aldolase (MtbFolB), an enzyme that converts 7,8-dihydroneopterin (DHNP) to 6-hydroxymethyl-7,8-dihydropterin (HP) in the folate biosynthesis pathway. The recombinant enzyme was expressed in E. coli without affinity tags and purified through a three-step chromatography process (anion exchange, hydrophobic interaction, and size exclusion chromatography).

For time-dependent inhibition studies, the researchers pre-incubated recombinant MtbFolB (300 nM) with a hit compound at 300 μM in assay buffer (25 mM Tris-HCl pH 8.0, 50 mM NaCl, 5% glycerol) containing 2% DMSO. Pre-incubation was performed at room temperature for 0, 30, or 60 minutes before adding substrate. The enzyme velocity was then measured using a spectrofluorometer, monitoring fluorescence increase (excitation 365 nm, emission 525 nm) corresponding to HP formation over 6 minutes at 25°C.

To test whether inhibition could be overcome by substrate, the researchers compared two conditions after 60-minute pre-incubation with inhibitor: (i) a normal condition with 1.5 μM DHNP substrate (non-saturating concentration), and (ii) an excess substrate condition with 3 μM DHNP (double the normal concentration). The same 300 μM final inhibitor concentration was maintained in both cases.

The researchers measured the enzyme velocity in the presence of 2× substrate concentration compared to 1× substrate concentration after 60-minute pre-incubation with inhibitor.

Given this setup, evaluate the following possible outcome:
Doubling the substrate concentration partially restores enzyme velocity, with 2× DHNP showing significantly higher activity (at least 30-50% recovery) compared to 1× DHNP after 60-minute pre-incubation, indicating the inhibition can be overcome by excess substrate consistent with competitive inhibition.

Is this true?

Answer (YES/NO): NO